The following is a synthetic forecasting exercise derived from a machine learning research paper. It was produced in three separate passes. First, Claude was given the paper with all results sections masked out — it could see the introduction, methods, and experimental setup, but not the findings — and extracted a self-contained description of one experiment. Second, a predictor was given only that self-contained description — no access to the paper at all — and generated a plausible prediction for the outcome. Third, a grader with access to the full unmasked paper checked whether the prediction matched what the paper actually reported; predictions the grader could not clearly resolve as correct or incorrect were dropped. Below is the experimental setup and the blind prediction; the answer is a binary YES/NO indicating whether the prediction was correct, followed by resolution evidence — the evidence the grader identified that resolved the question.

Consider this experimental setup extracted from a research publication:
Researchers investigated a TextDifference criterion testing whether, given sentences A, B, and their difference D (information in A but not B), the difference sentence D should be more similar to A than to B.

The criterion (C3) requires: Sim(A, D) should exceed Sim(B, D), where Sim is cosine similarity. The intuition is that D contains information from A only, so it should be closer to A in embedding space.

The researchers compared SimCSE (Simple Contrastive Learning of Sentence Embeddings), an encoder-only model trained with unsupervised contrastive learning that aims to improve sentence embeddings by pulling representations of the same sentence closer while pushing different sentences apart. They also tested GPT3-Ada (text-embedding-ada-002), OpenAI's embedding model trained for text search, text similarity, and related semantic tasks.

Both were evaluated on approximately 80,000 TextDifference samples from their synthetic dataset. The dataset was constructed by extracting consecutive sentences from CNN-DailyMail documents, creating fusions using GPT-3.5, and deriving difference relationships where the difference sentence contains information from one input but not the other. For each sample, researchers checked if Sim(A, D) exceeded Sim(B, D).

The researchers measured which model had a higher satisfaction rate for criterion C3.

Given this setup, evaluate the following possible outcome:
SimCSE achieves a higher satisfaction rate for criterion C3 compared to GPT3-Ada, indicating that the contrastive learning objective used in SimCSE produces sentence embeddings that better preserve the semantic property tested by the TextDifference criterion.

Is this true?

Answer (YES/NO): YES